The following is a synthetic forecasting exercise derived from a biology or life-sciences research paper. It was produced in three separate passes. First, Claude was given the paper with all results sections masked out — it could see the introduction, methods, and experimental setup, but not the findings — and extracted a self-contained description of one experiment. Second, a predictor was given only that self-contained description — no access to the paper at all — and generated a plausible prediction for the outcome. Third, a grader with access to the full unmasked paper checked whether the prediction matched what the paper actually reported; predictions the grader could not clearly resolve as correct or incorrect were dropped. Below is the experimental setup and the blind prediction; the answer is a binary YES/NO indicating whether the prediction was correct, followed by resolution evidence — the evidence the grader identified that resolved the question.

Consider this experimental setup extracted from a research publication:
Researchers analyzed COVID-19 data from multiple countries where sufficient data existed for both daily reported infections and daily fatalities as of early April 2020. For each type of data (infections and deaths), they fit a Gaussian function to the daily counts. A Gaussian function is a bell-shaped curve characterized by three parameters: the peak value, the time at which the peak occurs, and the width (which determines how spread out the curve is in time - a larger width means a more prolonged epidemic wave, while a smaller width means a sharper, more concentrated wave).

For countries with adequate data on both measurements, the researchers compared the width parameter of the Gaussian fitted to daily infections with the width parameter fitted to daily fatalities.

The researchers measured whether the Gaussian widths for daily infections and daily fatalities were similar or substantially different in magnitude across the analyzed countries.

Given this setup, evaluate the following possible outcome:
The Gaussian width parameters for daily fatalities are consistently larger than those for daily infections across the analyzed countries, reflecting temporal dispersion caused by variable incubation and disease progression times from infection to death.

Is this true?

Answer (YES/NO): NO